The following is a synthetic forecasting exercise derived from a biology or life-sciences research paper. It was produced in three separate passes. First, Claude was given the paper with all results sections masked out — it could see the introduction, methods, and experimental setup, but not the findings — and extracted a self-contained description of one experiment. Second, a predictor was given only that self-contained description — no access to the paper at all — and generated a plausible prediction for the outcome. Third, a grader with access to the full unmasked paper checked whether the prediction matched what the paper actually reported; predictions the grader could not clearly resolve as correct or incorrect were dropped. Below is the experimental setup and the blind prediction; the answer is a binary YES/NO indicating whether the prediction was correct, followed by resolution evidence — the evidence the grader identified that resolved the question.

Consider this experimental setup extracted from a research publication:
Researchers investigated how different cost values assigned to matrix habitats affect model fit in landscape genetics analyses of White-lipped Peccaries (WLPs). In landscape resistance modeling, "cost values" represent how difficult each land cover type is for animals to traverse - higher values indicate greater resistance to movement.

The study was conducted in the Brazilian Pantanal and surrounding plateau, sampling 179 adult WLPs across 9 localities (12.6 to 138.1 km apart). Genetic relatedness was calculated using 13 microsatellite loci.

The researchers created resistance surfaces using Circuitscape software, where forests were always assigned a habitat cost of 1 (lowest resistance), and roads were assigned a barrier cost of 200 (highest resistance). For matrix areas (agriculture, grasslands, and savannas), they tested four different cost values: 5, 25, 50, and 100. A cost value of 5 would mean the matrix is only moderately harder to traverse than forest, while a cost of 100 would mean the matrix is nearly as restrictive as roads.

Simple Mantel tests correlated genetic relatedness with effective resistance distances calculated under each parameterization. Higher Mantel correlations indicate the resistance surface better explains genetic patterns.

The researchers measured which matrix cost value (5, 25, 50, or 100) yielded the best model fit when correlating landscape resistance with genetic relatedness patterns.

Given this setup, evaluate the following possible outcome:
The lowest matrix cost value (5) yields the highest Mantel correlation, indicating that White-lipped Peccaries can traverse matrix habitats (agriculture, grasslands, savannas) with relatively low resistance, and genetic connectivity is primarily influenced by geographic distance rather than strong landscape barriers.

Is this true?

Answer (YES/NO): NO